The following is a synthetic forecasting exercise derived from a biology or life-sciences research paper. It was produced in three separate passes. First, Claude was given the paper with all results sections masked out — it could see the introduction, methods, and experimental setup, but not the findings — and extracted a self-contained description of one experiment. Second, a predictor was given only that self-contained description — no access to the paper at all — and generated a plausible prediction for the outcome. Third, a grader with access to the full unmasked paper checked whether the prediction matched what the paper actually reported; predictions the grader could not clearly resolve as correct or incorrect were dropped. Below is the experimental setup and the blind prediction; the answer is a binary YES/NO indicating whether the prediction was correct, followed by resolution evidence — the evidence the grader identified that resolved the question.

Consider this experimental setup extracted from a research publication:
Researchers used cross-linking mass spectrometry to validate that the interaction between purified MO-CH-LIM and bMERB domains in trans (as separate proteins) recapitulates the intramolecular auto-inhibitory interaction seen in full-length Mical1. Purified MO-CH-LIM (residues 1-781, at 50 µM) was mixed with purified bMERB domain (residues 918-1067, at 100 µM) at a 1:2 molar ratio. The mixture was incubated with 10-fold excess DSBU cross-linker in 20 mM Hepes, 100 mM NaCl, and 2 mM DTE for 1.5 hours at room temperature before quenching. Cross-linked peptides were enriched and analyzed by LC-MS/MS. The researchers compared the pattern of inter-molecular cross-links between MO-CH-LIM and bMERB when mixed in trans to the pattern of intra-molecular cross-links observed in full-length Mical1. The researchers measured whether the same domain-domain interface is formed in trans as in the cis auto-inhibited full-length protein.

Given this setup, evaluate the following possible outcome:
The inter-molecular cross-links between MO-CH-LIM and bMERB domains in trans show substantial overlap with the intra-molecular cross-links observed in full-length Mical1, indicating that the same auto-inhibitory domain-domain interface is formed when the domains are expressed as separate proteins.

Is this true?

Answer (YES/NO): YES